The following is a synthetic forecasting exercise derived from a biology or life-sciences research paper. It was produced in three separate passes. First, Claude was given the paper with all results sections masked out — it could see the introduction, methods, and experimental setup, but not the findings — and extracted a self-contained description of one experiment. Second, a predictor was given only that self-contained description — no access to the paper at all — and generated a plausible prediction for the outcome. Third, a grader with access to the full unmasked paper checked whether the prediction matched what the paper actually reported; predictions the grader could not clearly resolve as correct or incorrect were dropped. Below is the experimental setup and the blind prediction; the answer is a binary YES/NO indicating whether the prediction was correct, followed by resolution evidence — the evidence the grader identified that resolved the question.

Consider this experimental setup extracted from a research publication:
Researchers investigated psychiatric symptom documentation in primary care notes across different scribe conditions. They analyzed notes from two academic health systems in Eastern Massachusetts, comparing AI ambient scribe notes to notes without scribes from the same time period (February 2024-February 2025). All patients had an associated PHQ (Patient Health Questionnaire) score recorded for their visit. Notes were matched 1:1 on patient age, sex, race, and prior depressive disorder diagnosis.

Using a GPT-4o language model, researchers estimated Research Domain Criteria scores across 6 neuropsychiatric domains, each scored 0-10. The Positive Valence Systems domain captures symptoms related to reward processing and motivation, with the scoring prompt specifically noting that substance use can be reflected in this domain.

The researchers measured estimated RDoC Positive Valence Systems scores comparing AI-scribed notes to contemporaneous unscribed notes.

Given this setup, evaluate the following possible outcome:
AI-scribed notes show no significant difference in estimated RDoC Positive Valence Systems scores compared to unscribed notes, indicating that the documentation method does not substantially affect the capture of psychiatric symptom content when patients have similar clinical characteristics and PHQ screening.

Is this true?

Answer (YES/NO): NO